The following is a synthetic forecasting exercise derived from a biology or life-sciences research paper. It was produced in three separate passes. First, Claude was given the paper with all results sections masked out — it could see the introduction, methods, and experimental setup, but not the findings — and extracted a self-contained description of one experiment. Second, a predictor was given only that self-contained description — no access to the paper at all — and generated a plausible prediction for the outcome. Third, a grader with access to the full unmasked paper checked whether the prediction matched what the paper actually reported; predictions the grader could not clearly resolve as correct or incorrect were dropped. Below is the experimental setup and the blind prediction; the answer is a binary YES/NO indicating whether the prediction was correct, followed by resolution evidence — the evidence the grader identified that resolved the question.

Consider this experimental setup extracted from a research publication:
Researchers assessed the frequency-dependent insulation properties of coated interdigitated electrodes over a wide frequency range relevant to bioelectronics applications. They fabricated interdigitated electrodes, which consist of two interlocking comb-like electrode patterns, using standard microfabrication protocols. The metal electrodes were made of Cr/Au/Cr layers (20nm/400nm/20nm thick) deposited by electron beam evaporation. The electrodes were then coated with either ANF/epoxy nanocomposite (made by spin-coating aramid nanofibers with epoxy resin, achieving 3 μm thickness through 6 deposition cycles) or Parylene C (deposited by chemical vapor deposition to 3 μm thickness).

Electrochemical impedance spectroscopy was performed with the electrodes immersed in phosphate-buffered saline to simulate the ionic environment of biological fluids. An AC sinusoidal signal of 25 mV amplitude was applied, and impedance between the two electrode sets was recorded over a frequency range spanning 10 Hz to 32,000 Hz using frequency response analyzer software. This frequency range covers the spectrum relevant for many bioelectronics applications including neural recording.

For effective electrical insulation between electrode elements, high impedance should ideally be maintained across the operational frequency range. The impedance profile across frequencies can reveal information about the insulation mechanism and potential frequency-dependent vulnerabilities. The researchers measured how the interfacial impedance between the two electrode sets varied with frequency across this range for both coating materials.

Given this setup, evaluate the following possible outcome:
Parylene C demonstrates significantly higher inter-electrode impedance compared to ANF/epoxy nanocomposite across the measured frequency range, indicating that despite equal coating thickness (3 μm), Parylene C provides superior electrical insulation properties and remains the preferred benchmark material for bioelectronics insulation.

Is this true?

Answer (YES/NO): NO